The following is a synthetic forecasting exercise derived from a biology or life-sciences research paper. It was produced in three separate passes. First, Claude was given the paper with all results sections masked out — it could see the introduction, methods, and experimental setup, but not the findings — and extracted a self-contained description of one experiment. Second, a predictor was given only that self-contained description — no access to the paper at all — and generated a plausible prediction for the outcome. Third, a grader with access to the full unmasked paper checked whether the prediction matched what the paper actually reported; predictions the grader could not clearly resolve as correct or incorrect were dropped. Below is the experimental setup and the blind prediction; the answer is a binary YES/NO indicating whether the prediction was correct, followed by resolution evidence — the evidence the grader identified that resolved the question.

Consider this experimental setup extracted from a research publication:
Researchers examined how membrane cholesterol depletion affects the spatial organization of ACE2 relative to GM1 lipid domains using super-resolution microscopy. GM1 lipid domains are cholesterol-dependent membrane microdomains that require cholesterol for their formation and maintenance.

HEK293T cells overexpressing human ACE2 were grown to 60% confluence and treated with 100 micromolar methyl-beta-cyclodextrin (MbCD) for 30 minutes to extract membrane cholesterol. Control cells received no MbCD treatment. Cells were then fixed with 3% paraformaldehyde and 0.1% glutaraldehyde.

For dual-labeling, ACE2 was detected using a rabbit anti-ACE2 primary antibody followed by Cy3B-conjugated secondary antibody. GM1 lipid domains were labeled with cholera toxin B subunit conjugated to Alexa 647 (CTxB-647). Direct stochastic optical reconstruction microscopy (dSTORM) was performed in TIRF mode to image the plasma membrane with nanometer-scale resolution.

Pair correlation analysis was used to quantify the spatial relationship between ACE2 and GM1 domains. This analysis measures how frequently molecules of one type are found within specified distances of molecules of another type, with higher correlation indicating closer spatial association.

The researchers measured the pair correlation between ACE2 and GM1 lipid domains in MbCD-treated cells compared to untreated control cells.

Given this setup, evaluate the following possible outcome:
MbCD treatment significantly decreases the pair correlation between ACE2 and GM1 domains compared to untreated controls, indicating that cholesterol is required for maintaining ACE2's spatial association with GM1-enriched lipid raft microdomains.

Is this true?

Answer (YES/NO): YES